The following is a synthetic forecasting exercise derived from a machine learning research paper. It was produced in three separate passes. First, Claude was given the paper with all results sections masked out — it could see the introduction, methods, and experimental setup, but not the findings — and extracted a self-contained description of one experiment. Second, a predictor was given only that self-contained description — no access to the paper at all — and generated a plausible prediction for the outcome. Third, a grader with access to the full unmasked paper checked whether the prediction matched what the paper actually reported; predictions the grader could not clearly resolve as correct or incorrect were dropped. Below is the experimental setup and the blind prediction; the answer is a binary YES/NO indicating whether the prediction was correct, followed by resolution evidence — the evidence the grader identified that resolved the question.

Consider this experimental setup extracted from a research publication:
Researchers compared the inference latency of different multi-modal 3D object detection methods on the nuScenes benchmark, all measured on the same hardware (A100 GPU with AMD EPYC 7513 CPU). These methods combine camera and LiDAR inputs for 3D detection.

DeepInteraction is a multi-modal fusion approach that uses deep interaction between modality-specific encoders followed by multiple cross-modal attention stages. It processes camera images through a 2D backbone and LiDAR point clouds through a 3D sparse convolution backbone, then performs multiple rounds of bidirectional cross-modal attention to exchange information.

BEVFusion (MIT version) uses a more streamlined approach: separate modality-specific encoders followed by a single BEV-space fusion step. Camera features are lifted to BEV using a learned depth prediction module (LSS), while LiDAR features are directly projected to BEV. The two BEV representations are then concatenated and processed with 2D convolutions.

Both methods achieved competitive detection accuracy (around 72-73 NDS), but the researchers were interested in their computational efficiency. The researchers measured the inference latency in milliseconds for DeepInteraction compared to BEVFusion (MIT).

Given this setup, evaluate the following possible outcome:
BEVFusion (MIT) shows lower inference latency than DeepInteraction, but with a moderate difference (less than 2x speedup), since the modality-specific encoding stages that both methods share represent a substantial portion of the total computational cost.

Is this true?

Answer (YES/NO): NO